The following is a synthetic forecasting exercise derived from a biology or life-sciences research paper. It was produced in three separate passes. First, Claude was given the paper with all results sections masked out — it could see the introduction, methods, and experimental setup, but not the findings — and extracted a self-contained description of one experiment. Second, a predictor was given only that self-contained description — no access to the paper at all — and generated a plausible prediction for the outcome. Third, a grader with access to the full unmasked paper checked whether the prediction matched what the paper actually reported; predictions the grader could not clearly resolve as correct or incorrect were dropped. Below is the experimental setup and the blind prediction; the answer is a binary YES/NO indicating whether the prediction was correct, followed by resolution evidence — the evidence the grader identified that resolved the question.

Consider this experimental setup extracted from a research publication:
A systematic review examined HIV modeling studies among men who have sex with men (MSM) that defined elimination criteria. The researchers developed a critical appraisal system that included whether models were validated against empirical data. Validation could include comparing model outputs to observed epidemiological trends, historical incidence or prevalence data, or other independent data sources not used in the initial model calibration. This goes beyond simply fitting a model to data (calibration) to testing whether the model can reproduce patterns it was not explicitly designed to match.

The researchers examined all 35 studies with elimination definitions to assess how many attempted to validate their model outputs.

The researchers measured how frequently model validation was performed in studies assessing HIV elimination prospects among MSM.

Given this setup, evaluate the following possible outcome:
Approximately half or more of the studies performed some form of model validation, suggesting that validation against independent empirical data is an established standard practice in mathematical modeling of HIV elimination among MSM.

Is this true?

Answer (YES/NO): NO